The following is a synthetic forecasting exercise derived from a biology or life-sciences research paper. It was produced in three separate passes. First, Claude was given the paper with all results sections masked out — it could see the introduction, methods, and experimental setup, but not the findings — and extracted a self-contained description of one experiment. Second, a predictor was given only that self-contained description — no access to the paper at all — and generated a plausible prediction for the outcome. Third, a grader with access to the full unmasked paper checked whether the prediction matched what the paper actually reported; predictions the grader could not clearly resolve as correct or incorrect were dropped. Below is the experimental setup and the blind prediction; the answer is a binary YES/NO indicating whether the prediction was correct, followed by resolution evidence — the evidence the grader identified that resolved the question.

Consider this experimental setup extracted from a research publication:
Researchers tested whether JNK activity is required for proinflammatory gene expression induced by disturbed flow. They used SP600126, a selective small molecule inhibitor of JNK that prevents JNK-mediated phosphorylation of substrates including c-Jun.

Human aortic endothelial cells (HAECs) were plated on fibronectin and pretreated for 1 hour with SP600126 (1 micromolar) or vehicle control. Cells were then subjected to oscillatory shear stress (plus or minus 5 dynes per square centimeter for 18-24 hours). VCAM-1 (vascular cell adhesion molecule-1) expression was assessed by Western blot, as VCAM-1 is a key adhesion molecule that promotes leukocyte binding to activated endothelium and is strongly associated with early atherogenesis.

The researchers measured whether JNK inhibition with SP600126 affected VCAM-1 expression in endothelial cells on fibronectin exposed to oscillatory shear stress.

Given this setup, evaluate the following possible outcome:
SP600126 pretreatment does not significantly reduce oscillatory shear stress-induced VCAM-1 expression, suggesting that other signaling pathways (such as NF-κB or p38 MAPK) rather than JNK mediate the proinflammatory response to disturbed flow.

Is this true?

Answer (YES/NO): NO